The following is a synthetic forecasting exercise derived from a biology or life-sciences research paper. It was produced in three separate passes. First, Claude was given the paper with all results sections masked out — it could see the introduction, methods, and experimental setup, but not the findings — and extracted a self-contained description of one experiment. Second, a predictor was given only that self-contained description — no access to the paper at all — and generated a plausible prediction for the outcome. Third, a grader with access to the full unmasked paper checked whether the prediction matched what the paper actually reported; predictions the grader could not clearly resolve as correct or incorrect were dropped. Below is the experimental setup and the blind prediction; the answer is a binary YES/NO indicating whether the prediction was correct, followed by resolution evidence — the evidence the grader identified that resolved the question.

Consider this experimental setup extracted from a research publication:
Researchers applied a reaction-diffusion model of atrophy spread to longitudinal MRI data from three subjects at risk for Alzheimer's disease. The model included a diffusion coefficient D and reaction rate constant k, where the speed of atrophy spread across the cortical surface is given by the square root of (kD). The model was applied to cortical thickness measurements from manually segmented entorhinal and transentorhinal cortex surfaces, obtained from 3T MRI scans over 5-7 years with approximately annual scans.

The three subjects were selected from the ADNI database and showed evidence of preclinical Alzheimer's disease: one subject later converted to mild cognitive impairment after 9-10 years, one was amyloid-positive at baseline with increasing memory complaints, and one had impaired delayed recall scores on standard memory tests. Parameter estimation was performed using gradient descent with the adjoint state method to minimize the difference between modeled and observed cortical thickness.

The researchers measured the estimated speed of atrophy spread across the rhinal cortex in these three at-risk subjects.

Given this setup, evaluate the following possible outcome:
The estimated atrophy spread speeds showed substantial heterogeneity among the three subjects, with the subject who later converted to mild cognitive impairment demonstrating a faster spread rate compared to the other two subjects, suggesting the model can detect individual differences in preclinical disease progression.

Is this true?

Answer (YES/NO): NO